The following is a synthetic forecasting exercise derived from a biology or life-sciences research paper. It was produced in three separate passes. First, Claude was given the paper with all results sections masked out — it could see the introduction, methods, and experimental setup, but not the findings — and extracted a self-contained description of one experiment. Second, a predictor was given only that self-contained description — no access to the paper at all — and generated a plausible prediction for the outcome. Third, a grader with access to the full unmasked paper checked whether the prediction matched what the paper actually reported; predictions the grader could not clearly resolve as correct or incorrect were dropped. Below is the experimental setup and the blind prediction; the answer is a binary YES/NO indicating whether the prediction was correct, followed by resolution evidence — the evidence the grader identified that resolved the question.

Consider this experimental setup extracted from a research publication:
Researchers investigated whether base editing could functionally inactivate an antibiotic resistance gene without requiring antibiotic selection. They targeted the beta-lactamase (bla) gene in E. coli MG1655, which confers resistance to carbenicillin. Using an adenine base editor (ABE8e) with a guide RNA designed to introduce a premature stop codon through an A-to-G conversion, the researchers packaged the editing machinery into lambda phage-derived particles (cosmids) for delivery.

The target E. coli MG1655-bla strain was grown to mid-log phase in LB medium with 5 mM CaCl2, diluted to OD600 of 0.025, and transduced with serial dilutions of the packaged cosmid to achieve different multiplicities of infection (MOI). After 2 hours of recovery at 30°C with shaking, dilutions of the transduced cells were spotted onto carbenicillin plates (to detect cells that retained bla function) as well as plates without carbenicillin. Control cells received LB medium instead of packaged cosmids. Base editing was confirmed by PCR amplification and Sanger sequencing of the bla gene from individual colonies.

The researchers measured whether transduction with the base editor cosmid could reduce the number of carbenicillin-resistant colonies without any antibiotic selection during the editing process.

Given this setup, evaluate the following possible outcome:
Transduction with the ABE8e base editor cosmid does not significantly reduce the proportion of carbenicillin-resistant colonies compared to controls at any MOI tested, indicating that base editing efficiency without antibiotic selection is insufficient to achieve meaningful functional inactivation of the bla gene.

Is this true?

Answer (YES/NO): NO